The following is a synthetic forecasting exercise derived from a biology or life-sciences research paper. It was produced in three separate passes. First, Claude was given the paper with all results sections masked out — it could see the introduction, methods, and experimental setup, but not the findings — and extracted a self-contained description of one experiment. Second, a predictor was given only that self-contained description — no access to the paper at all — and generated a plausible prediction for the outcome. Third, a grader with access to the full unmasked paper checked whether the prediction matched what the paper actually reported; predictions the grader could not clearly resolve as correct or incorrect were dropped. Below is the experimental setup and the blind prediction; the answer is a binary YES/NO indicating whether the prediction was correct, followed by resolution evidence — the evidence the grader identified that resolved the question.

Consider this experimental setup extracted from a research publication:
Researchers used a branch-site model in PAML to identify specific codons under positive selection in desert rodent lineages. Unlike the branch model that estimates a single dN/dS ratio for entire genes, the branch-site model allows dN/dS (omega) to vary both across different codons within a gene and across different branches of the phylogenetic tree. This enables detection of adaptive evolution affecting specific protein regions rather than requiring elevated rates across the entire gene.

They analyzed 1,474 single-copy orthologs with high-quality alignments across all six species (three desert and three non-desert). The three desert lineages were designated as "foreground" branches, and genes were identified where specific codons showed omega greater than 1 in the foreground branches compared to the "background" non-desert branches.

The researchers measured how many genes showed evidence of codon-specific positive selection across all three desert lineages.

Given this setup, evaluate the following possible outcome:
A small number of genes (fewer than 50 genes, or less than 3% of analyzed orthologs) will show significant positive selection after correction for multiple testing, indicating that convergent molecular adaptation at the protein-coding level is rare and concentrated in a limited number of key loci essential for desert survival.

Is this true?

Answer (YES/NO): YES